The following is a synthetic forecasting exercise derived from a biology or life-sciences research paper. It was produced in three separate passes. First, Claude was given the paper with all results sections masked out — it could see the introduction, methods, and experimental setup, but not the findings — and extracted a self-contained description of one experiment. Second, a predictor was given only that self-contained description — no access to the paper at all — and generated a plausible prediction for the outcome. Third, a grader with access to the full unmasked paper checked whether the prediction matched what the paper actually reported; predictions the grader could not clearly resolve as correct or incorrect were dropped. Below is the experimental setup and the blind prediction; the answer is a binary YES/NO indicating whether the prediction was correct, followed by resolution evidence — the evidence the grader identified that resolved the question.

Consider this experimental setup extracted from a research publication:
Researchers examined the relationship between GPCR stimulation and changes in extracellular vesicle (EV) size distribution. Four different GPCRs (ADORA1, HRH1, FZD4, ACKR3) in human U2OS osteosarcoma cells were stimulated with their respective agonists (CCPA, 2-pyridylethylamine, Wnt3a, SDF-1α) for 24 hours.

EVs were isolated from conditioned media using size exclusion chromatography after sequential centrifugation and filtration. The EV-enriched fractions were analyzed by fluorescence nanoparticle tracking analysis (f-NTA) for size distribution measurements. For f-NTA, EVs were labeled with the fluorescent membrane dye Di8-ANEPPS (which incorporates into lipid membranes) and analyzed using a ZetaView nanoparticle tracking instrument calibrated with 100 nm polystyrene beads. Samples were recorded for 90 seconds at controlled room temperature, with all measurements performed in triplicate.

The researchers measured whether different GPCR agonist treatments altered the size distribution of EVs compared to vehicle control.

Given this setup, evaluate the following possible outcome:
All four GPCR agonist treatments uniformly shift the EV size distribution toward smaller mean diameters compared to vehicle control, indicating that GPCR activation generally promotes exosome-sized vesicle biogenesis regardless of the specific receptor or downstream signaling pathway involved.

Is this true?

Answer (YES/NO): NO